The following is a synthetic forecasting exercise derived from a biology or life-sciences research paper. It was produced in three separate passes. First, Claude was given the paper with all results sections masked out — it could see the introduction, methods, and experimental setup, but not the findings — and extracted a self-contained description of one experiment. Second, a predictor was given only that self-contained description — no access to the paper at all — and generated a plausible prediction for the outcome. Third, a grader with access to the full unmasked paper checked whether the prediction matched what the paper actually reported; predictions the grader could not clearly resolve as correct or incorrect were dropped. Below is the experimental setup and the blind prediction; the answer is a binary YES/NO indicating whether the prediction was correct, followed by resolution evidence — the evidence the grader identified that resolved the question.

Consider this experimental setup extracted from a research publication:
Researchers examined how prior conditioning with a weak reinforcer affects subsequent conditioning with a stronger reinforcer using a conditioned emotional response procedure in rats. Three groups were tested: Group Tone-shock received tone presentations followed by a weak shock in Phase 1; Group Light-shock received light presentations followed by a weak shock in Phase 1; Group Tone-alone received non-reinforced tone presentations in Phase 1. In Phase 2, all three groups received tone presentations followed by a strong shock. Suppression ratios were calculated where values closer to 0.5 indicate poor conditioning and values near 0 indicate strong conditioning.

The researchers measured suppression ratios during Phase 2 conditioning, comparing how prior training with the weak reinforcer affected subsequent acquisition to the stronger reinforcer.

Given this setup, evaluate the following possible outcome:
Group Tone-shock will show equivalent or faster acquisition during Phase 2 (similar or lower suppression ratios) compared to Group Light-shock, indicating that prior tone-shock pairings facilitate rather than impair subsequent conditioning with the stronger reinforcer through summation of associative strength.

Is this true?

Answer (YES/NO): NO